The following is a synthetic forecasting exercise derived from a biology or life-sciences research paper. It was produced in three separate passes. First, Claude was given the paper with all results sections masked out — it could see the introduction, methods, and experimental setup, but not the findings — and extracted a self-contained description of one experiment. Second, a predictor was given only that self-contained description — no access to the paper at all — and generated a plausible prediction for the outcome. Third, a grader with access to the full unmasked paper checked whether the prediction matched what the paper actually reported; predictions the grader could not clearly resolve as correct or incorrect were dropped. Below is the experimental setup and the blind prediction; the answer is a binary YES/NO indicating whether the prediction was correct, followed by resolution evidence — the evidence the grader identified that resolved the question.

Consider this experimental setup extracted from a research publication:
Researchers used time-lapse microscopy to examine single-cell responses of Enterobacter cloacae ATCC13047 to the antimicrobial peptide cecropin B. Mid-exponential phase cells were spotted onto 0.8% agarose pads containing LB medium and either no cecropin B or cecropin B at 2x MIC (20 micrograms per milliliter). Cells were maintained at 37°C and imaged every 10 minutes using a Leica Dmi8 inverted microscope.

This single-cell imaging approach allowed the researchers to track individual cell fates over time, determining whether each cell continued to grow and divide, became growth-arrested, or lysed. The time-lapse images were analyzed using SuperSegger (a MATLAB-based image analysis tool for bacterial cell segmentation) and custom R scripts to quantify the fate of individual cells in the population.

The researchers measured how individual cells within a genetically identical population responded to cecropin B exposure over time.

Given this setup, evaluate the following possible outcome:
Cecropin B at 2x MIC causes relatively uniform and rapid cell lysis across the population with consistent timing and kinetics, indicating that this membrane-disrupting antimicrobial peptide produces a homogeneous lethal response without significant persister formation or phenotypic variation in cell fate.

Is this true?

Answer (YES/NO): NO